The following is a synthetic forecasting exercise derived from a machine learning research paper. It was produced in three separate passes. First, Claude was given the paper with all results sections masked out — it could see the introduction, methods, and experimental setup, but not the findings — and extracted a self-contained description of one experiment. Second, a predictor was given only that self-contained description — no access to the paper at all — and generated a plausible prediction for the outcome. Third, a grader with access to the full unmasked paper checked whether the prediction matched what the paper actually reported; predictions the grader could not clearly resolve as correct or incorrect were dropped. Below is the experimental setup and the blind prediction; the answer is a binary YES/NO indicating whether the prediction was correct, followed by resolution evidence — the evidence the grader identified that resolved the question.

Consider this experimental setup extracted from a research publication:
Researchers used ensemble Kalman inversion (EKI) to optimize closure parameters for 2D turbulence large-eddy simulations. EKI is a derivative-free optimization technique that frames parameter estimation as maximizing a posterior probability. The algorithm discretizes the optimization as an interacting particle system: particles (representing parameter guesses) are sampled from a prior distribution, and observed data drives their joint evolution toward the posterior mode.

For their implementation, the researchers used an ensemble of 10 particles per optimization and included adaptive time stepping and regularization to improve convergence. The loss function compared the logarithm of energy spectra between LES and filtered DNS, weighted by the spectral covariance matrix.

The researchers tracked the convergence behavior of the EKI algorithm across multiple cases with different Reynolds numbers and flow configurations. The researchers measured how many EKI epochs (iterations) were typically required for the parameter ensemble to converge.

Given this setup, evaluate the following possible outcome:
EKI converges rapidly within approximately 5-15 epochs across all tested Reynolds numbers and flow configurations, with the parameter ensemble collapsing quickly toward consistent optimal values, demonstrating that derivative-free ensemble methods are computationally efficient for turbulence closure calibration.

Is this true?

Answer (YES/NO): NO